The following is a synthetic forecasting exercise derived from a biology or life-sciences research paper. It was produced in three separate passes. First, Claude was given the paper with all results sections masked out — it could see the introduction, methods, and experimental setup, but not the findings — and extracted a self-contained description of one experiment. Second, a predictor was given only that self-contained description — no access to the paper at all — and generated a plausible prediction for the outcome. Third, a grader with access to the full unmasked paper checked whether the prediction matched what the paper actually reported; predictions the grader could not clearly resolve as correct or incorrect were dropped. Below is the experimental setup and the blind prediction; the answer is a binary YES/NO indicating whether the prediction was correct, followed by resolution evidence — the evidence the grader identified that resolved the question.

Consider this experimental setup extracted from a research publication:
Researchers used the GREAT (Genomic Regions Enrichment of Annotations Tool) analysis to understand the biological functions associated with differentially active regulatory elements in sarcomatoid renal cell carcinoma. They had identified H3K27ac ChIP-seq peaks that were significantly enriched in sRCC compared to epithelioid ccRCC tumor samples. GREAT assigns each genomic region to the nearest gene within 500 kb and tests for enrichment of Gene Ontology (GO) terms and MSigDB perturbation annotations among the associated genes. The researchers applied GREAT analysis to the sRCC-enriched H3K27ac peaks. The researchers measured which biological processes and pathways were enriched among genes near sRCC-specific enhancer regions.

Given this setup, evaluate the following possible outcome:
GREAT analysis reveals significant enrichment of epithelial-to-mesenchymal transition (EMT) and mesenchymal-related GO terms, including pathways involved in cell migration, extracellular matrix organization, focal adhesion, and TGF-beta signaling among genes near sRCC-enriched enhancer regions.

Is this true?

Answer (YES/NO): NO